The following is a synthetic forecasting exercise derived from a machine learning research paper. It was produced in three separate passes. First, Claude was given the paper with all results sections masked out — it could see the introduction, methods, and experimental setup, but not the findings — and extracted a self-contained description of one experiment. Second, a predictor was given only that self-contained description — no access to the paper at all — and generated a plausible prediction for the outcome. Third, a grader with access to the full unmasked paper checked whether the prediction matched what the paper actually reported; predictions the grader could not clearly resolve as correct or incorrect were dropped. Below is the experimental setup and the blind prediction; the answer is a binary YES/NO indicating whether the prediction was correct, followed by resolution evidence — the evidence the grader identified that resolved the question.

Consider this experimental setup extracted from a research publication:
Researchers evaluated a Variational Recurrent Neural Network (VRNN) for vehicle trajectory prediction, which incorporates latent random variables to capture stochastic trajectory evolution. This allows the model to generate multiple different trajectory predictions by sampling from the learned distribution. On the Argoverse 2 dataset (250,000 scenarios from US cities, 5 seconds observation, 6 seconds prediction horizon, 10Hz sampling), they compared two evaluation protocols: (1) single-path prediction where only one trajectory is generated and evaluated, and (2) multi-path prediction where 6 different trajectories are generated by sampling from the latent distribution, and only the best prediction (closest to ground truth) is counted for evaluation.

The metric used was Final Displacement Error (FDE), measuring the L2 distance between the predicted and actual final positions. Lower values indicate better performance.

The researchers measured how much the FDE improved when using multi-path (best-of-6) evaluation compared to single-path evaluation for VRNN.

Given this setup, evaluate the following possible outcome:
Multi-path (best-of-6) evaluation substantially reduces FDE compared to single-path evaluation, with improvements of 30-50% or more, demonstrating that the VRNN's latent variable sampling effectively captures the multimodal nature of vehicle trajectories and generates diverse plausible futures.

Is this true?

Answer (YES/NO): YES